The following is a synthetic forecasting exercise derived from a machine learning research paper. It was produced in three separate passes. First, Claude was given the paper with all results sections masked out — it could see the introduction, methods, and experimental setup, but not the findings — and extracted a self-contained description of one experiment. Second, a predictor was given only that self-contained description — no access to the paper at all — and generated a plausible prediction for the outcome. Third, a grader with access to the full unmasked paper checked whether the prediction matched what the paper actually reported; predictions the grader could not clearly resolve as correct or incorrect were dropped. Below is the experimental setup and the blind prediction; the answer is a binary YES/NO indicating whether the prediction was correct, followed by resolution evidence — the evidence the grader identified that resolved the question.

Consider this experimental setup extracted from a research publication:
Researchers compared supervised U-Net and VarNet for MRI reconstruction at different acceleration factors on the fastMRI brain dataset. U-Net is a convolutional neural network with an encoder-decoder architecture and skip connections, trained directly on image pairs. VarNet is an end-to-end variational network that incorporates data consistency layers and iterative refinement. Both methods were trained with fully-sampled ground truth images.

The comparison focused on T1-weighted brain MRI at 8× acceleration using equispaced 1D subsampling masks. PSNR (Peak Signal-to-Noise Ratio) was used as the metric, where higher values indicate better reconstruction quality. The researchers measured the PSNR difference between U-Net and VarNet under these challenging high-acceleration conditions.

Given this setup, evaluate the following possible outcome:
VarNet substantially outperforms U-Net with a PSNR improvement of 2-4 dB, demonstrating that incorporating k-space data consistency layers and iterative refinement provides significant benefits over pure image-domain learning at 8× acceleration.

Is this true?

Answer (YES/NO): YES